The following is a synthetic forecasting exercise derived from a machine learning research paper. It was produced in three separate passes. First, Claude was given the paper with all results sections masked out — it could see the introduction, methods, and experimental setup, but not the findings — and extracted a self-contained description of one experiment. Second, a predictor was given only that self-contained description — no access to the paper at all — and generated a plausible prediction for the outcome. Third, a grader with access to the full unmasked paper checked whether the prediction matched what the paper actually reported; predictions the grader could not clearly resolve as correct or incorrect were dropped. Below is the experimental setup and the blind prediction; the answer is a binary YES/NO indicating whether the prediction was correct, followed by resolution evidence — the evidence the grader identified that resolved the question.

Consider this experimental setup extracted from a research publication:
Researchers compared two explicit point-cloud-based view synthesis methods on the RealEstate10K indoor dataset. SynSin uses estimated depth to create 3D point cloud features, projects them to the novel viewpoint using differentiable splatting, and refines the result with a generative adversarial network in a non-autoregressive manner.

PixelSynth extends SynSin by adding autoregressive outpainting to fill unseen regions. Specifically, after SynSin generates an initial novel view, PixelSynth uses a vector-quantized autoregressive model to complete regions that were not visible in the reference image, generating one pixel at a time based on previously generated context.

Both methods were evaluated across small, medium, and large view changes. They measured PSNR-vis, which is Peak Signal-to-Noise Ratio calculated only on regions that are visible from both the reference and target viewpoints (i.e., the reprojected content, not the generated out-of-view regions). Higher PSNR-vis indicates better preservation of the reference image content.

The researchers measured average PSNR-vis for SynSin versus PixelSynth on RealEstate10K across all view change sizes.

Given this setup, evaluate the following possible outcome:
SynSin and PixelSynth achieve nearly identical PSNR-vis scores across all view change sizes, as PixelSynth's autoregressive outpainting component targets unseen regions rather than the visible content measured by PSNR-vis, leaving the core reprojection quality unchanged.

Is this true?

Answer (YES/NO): NO